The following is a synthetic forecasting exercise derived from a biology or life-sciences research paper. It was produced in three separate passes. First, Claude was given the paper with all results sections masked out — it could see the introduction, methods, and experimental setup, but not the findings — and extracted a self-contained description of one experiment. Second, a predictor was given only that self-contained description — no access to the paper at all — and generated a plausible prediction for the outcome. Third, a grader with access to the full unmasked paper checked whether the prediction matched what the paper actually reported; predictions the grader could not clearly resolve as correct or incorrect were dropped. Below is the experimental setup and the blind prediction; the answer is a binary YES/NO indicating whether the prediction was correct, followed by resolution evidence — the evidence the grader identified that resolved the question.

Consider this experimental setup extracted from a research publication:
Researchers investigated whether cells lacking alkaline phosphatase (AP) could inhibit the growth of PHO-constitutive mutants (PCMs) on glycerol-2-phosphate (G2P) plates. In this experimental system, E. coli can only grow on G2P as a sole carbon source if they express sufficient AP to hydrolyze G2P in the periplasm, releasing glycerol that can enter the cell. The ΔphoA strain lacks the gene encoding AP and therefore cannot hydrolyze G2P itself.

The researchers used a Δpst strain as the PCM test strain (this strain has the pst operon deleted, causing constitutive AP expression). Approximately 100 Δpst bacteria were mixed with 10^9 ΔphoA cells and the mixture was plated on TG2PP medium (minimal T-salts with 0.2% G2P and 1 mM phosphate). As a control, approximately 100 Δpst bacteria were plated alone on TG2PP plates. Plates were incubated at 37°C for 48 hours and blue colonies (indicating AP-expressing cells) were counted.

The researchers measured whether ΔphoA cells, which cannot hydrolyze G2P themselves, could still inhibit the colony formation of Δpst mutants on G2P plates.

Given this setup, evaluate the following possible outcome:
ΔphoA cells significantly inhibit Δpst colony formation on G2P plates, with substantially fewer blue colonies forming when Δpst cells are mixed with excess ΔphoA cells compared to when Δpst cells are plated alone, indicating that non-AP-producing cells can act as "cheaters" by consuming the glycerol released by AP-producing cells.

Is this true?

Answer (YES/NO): YES